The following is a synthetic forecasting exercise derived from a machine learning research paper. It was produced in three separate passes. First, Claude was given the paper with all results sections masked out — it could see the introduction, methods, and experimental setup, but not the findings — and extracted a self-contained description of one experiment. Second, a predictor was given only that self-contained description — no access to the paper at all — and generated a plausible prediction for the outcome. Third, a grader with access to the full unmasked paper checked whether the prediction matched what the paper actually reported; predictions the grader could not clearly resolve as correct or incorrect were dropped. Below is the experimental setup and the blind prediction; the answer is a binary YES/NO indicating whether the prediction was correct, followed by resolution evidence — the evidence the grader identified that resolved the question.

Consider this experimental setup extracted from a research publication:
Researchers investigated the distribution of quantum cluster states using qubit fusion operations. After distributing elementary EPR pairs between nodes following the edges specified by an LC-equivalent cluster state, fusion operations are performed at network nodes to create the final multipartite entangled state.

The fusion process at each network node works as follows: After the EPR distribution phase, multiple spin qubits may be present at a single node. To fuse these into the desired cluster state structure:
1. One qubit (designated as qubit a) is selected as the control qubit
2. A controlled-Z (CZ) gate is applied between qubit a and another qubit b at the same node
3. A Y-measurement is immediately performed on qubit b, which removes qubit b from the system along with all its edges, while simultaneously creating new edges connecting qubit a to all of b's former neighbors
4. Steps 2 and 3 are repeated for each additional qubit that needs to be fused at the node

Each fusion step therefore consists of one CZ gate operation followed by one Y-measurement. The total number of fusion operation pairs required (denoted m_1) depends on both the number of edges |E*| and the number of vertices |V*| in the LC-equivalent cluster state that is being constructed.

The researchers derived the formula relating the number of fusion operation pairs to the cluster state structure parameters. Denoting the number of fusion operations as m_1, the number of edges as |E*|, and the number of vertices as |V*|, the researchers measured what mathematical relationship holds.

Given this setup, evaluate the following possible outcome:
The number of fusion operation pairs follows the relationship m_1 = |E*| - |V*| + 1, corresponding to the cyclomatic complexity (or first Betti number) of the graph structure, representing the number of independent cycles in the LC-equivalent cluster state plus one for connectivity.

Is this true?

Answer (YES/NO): NO